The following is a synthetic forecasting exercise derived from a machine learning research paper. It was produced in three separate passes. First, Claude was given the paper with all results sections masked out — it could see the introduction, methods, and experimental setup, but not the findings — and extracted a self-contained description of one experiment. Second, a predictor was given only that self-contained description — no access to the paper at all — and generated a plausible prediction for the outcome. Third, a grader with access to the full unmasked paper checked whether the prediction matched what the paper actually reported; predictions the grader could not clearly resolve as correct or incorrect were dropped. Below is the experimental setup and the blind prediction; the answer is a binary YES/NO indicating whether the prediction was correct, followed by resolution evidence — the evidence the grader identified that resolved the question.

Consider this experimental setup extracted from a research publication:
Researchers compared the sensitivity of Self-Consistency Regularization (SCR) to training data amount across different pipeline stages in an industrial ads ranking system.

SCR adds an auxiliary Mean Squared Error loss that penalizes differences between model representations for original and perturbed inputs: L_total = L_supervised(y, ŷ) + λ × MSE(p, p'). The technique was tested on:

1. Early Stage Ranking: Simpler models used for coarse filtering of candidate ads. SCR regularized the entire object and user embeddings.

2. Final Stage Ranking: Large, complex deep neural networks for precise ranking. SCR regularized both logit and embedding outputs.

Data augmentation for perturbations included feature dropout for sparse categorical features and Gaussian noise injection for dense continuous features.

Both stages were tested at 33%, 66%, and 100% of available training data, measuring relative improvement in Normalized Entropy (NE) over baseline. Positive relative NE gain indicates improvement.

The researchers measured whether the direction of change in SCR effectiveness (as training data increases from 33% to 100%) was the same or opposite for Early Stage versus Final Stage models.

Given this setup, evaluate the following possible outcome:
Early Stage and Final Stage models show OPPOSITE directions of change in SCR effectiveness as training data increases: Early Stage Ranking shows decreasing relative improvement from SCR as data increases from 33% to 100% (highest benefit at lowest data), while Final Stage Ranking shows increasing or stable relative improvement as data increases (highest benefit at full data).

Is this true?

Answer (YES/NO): NO